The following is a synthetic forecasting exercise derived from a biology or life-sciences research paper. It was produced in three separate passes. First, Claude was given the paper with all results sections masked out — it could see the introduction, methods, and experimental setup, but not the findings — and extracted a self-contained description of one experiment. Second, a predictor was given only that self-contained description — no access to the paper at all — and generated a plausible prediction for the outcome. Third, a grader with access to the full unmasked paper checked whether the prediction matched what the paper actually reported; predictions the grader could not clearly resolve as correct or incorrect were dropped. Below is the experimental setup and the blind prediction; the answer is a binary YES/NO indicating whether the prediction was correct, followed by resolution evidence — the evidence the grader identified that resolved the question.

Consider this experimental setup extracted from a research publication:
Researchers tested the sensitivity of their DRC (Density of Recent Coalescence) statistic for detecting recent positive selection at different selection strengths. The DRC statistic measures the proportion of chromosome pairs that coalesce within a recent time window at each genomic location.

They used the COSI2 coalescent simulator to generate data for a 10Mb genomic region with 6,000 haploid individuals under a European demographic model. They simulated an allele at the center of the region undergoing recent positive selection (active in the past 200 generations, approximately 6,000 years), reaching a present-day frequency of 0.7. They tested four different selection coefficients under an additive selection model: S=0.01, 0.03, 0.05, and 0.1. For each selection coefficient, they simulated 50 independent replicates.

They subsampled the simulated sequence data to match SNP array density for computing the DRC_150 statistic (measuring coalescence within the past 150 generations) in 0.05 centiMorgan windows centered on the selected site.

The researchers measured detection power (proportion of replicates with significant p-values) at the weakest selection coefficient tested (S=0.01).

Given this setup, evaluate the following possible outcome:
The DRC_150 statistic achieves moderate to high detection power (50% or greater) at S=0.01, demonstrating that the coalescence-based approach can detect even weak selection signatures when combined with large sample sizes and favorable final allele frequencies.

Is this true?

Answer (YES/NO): NO